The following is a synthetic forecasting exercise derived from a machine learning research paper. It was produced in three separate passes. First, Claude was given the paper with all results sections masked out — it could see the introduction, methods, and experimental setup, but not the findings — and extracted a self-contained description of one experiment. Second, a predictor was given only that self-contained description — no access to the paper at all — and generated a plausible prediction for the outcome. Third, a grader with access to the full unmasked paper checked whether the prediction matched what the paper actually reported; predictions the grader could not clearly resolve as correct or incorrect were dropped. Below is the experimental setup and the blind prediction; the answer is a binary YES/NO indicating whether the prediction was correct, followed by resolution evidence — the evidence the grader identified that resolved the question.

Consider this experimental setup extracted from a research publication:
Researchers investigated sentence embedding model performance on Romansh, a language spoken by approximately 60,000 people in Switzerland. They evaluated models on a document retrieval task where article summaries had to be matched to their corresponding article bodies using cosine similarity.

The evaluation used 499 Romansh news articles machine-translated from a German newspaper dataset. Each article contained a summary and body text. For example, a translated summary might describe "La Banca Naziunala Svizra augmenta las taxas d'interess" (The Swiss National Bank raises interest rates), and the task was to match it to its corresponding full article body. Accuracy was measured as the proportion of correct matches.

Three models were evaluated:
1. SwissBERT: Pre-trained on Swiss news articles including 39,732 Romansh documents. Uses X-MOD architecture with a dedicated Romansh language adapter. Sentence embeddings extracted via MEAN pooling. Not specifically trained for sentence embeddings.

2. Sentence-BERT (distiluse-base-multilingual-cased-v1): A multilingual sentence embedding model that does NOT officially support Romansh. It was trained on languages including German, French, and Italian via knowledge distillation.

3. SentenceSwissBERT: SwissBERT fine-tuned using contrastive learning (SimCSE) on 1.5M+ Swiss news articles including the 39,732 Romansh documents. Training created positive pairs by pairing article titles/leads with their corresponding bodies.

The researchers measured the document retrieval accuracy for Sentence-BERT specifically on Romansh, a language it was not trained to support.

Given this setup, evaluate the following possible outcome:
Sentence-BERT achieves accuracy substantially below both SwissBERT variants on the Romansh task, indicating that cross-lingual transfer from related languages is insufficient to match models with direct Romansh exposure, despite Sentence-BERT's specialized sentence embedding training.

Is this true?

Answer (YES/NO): NO